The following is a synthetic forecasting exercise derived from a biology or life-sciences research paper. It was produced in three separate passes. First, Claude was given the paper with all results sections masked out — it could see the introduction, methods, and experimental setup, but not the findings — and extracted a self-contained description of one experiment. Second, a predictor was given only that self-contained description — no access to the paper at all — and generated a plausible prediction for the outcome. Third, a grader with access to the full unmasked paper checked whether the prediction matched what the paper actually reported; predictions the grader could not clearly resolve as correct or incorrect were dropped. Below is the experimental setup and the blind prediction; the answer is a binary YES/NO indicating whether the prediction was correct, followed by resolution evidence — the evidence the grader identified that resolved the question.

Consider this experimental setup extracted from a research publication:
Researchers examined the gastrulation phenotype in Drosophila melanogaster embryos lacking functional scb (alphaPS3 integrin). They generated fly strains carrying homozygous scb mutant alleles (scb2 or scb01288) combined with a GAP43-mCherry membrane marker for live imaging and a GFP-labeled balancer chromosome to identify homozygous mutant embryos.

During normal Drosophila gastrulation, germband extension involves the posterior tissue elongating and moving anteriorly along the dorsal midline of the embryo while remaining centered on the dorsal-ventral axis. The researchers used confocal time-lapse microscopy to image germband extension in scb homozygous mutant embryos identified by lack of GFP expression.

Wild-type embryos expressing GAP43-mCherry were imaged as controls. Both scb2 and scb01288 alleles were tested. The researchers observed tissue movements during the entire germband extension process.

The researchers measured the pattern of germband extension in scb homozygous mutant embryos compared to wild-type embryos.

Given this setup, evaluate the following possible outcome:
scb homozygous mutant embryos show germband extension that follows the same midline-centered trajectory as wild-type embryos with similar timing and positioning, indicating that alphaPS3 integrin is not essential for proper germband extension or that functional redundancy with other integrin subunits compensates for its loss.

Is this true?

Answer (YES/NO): NO